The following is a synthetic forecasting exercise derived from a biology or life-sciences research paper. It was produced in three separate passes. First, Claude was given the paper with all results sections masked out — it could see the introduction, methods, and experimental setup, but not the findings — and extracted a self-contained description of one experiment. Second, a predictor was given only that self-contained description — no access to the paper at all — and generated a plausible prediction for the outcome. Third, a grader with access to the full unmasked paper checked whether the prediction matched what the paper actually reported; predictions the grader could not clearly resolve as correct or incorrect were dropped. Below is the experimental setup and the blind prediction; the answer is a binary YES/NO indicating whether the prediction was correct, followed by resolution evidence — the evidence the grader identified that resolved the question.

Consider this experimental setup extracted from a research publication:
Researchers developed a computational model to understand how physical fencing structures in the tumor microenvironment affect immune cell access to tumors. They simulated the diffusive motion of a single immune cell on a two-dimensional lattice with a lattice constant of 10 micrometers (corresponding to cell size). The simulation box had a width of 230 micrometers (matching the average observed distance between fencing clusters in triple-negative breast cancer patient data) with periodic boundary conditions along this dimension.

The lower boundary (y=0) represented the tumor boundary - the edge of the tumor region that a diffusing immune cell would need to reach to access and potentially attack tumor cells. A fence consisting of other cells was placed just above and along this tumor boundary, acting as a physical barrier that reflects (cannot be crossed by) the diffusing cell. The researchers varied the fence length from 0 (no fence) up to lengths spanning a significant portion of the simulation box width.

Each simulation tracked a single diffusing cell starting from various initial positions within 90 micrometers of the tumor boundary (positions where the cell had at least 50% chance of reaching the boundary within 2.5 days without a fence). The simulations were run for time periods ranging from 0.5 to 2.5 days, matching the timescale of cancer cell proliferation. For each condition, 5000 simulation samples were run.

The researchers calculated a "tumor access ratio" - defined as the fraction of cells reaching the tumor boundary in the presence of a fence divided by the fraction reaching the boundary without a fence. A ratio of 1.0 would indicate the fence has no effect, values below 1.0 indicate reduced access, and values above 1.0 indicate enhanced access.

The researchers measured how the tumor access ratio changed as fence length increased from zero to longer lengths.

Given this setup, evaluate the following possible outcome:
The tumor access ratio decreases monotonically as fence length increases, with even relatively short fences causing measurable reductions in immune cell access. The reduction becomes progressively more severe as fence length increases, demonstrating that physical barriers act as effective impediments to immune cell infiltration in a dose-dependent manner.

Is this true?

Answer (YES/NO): NO